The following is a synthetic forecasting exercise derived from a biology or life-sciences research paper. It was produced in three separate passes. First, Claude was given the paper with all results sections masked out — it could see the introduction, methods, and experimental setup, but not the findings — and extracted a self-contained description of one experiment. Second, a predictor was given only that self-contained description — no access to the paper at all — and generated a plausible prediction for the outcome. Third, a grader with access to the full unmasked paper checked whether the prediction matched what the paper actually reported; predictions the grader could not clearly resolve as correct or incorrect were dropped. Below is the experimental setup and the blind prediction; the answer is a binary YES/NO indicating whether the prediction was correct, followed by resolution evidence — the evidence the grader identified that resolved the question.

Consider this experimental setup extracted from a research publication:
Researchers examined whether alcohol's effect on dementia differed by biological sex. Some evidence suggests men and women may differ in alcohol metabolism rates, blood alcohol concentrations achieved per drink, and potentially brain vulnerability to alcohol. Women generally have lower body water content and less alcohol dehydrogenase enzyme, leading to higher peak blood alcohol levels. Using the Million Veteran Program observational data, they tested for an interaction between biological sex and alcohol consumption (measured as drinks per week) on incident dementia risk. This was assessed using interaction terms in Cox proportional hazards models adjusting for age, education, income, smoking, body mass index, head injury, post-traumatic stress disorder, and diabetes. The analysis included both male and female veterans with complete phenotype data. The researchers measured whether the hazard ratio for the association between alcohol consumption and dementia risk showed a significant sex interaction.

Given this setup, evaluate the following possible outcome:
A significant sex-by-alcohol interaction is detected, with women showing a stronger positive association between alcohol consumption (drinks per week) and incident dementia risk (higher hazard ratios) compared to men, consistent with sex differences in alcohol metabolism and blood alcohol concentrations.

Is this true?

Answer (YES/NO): NO